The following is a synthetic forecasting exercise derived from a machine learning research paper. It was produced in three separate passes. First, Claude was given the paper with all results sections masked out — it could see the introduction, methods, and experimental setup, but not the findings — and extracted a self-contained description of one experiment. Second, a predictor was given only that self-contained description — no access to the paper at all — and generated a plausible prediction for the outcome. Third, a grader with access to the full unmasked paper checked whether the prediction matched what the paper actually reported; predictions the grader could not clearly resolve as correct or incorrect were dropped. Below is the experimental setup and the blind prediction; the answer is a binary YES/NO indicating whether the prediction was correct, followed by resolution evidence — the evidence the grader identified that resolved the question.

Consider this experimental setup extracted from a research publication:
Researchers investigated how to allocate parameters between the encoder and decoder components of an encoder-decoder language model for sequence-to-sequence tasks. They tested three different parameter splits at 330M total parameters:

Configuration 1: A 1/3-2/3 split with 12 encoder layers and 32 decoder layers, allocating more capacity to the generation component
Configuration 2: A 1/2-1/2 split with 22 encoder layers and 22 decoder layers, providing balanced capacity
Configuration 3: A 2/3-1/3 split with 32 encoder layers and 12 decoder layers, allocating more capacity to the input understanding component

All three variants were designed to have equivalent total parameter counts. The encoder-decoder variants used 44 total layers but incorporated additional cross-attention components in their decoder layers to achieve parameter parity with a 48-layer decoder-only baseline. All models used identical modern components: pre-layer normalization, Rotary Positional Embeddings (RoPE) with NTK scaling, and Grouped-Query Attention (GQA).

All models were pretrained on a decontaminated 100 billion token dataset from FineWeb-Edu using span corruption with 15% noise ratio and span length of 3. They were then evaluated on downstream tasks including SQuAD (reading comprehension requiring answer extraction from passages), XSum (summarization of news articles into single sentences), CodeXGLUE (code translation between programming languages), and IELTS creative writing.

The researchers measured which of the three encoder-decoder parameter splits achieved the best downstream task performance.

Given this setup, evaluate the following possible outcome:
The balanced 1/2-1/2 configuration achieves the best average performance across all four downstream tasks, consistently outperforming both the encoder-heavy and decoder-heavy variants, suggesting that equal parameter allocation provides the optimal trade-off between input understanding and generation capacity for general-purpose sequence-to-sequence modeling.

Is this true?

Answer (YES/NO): NO